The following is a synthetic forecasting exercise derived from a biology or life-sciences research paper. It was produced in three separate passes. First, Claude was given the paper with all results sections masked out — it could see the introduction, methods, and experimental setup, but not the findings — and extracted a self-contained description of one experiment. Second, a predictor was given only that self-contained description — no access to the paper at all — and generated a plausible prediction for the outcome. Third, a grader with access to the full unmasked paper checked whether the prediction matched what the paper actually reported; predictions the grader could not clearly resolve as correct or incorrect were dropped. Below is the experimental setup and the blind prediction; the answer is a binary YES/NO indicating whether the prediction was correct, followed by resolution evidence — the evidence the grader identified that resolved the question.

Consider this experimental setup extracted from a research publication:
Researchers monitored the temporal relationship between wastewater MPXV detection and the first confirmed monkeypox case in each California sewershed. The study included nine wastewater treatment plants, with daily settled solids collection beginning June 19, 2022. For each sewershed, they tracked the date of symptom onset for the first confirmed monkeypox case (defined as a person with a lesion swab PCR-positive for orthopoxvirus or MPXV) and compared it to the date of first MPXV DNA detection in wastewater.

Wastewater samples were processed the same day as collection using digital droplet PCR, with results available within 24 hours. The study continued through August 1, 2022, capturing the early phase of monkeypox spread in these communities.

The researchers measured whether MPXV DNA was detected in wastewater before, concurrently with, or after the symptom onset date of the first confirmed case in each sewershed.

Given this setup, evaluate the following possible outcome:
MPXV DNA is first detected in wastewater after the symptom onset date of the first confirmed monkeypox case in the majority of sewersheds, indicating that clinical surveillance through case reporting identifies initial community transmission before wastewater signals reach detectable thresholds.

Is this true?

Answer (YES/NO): NO